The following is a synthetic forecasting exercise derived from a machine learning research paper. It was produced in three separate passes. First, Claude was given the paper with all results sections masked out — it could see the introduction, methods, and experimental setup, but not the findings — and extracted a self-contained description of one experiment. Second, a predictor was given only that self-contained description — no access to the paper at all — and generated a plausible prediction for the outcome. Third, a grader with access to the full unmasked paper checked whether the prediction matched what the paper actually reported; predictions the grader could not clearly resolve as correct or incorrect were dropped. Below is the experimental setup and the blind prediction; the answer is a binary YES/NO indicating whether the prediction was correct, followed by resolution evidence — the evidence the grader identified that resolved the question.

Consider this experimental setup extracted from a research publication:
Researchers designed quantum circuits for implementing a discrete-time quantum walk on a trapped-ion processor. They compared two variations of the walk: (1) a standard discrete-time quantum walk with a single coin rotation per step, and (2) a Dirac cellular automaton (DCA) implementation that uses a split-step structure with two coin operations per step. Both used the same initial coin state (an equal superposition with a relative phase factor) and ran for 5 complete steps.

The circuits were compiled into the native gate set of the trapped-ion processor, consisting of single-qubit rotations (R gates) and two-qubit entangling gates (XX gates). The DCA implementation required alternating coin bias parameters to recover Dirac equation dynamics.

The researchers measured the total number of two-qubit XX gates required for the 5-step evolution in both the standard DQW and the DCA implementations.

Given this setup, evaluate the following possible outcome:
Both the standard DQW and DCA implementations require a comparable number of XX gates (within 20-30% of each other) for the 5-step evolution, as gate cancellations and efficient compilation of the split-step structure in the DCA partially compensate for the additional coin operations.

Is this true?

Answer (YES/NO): YES